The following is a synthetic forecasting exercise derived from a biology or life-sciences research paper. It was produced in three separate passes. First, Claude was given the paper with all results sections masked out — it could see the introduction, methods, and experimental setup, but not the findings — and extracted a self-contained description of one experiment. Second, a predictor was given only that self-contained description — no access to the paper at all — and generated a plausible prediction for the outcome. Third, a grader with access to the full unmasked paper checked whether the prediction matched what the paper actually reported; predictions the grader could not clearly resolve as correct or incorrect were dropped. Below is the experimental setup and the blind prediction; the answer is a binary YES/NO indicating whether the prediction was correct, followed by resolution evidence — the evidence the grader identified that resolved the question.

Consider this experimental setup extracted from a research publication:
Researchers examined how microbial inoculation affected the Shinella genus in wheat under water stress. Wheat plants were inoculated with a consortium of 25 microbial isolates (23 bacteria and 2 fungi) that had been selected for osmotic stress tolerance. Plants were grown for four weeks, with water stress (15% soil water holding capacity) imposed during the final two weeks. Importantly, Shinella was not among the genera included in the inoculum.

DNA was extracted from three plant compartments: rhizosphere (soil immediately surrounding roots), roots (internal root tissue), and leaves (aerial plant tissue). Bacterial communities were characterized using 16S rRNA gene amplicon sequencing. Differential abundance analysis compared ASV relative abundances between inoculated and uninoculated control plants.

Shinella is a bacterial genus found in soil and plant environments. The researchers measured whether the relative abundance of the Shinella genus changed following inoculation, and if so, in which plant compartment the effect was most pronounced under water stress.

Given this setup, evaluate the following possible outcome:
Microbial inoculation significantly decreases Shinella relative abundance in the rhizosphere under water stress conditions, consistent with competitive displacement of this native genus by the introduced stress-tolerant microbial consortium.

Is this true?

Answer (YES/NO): NO